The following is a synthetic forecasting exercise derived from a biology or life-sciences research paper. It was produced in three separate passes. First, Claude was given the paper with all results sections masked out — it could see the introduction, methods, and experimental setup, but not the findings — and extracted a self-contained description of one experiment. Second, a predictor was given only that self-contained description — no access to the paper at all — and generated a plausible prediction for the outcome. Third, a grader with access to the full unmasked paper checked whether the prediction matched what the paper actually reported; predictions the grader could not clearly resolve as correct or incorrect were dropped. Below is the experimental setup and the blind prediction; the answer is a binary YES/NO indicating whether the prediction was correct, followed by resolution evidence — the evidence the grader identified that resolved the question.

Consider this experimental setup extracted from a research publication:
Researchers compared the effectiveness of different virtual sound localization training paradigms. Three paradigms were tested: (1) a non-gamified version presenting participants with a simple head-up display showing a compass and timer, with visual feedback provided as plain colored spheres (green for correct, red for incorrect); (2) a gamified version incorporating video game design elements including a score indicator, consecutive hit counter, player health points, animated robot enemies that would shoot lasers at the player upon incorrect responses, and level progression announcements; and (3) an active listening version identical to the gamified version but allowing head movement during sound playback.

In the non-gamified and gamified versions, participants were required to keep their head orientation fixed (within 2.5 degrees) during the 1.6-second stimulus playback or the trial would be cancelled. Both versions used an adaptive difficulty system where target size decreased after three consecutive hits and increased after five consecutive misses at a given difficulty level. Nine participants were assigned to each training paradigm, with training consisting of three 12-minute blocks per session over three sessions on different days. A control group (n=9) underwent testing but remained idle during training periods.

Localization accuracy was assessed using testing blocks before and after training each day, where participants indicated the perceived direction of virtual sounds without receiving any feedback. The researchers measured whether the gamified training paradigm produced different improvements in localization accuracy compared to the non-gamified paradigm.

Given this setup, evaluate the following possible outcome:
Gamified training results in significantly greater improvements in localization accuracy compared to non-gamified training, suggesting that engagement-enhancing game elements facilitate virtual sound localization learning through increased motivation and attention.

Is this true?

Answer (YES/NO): NO